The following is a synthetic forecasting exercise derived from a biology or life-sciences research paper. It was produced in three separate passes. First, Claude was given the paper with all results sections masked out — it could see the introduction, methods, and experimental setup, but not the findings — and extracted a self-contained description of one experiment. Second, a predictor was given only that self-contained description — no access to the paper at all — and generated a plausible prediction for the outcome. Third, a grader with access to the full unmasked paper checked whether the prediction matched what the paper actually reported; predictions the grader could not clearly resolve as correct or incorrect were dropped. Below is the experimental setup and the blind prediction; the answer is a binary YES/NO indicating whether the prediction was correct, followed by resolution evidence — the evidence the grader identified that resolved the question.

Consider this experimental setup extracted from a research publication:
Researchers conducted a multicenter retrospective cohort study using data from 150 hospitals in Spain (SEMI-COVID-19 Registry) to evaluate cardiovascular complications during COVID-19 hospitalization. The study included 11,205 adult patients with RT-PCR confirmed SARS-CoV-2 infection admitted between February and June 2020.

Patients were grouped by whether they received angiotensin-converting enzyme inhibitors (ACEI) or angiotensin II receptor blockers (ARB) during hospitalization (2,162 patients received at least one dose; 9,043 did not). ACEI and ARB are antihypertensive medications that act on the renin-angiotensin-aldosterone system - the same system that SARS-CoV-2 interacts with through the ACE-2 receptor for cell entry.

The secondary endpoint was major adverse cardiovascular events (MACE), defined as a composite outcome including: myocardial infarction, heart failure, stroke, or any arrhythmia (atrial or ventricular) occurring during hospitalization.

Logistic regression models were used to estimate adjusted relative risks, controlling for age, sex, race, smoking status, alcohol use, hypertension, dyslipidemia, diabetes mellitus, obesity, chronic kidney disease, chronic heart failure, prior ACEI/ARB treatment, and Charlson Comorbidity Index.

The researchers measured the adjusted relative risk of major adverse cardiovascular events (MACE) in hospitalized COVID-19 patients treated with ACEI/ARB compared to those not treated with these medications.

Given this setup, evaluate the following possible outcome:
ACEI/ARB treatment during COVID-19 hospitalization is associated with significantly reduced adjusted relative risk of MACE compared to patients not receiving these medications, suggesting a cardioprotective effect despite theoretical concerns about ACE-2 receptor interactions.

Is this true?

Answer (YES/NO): NO